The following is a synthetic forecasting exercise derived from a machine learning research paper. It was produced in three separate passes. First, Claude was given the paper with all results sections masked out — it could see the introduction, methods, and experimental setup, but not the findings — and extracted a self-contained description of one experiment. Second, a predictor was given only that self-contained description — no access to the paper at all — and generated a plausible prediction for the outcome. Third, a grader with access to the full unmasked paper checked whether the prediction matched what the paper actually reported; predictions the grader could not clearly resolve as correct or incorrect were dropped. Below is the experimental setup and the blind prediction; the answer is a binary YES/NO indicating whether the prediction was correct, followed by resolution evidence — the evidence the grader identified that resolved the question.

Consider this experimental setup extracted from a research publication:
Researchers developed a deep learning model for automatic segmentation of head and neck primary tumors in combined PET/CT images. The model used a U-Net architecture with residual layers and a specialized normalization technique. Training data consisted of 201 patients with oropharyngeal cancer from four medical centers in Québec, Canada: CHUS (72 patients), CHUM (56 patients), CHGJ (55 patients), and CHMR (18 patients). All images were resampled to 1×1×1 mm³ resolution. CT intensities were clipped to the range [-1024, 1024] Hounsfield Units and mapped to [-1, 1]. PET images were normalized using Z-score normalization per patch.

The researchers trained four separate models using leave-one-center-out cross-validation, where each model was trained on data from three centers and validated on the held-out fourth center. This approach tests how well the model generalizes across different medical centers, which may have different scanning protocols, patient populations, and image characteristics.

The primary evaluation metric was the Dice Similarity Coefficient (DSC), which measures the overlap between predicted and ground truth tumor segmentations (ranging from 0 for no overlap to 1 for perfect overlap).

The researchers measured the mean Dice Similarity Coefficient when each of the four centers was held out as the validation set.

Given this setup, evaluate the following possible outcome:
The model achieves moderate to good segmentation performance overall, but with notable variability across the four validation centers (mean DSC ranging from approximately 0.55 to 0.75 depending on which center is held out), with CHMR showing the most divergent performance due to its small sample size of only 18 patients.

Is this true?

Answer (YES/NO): NO